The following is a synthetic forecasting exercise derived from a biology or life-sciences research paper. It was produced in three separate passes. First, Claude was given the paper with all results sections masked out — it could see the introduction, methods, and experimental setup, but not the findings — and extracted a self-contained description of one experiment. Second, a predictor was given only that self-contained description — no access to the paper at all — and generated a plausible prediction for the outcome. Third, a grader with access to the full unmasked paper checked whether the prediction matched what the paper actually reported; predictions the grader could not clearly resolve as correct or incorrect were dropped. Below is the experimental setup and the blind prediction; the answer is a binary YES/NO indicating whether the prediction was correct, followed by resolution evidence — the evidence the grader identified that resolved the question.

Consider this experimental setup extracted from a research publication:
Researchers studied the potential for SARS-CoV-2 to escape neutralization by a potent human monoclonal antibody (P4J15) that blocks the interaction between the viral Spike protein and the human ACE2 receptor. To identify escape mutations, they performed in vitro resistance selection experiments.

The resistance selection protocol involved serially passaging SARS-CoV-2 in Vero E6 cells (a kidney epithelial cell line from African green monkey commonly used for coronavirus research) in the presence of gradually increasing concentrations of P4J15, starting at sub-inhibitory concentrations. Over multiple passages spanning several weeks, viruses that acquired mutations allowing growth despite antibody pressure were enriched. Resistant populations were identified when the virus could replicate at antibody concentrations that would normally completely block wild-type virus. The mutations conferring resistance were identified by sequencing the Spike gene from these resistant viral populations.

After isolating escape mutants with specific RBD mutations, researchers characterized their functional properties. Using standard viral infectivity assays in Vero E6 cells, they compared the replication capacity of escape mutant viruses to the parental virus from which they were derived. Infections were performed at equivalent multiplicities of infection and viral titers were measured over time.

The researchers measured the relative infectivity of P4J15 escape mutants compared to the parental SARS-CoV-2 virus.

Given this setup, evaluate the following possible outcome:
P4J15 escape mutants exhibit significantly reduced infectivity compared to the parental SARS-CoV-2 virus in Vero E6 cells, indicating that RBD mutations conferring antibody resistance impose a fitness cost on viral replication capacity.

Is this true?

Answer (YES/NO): YES